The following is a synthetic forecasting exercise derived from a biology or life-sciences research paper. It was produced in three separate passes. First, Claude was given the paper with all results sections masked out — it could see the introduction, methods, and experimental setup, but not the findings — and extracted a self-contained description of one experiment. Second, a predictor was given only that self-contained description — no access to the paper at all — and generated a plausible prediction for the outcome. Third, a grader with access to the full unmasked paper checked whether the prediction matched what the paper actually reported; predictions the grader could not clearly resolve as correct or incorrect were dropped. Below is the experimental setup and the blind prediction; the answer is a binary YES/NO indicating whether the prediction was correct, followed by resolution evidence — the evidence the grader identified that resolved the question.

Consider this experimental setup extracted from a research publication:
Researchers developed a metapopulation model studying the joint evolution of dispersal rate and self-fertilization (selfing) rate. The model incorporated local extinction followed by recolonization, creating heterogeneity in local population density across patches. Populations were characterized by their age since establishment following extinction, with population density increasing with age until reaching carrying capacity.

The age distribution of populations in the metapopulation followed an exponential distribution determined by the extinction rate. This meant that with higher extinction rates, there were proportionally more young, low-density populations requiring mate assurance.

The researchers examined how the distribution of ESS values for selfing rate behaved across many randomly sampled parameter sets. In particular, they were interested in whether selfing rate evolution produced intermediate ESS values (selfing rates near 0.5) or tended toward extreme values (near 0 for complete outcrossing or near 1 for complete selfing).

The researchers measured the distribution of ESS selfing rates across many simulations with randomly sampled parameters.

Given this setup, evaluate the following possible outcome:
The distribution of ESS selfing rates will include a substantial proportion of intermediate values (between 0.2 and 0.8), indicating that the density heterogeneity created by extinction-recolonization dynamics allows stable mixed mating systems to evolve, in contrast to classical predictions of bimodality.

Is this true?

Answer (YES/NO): NO